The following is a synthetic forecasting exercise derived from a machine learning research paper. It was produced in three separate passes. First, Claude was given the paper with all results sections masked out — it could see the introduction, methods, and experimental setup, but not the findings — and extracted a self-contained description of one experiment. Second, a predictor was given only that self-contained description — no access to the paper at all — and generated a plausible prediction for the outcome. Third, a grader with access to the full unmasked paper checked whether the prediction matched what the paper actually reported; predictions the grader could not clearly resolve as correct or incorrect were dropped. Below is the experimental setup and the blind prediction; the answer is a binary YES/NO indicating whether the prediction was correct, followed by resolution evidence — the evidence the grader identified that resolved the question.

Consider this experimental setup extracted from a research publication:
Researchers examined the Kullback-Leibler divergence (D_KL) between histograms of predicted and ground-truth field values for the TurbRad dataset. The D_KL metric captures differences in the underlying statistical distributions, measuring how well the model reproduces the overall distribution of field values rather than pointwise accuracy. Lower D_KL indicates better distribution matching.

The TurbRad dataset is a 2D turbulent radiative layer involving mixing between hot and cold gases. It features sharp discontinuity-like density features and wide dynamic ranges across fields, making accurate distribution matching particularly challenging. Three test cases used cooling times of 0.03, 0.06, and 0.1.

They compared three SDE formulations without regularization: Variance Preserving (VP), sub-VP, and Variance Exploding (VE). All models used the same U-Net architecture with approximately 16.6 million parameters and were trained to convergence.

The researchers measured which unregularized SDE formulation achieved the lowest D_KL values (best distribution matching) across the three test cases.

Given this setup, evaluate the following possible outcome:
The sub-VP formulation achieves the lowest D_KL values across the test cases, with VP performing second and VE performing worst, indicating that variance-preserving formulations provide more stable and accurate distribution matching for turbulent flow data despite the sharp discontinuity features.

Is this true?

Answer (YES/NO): NO